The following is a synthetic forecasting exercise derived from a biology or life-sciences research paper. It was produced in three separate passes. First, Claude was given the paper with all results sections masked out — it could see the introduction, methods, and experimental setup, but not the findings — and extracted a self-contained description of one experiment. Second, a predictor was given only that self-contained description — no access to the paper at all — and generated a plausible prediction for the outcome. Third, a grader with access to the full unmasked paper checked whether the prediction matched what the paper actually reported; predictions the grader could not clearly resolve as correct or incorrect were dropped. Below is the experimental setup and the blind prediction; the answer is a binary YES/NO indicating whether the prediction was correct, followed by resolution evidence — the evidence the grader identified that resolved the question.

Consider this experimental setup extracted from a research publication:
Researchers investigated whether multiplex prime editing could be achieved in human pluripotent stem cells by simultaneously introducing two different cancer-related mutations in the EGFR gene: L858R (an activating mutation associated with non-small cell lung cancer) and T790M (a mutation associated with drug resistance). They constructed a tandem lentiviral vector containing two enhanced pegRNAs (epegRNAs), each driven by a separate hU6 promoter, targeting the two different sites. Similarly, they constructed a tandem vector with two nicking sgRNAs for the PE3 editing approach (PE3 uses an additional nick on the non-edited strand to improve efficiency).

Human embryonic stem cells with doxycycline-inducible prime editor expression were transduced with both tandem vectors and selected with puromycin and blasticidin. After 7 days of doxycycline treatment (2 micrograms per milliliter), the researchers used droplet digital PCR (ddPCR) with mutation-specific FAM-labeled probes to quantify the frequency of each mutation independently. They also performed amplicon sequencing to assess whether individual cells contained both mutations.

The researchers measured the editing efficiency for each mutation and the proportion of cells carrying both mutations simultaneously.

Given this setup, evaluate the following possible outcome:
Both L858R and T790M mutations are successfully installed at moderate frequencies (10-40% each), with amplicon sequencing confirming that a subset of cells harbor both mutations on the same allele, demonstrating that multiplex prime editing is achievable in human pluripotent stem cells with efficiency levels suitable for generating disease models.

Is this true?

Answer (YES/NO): YES